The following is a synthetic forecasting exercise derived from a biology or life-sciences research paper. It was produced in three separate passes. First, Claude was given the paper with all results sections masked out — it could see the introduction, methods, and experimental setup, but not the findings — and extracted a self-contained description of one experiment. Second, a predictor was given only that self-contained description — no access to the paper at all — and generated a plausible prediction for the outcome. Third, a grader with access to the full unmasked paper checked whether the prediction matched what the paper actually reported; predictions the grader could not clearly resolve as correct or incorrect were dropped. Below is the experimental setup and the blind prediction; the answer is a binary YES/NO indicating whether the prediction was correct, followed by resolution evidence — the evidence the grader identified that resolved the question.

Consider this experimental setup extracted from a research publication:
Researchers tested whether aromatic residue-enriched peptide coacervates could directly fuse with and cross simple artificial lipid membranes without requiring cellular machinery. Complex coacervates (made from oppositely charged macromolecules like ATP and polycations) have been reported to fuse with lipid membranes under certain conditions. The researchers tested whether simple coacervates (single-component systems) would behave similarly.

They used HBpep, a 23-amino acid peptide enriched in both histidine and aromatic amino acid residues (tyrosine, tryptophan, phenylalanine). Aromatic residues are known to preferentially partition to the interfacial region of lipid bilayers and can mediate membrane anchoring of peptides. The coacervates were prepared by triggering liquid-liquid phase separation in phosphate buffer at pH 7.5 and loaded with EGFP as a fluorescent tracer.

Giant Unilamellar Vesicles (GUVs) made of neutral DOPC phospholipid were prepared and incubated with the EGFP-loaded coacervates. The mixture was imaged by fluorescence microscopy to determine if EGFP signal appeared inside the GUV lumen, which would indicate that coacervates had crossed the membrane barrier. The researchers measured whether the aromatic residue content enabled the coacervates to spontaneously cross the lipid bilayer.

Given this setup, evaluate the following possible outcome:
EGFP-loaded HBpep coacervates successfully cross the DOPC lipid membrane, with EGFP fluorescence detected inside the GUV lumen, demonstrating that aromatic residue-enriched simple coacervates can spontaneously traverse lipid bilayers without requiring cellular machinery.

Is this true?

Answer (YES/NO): NO